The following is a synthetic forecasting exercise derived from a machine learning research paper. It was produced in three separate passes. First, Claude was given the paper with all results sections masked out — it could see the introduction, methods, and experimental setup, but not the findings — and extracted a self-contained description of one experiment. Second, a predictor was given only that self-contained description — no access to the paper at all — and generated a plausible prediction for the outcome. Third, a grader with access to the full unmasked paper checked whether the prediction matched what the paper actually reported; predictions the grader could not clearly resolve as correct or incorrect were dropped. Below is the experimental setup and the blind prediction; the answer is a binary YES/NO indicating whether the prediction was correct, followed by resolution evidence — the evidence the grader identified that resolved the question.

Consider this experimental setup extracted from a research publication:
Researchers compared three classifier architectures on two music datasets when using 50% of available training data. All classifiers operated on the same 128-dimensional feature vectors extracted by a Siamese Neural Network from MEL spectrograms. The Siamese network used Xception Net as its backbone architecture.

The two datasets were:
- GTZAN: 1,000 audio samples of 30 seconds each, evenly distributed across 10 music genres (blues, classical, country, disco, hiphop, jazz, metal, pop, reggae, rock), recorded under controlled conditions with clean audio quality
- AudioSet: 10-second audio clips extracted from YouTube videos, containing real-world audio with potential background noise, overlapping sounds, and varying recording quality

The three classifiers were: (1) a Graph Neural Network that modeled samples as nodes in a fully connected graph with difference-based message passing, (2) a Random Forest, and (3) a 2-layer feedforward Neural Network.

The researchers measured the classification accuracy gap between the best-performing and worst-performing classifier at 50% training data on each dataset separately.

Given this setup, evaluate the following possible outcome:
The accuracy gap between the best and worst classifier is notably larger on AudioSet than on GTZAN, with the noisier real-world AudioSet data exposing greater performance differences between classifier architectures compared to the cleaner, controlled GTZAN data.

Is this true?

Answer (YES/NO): NO